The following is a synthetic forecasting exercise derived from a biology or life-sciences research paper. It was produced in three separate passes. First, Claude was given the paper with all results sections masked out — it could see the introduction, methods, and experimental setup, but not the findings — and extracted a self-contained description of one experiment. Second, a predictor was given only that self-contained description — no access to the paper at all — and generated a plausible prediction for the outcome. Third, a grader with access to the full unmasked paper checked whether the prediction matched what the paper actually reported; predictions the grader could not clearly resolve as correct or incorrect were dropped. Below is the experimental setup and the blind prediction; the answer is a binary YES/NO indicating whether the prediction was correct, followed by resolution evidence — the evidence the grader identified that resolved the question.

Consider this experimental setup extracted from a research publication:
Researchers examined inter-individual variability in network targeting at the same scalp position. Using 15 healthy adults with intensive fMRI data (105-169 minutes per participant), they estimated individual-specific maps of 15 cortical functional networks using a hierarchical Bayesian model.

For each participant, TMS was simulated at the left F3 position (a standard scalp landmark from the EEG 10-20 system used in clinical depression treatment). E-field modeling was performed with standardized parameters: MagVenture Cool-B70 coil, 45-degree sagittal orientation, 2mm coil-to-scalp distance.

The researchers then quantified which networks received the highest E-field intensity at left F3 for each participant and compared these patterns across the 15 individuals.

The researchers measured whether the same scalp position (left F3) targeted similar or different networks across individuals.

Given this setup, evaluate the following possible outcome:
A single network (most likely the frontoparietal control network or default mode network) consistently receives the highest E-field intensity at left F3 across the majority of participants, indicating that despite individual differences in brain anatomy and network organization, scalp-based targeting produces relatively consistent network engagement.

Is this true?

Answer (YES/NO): NO